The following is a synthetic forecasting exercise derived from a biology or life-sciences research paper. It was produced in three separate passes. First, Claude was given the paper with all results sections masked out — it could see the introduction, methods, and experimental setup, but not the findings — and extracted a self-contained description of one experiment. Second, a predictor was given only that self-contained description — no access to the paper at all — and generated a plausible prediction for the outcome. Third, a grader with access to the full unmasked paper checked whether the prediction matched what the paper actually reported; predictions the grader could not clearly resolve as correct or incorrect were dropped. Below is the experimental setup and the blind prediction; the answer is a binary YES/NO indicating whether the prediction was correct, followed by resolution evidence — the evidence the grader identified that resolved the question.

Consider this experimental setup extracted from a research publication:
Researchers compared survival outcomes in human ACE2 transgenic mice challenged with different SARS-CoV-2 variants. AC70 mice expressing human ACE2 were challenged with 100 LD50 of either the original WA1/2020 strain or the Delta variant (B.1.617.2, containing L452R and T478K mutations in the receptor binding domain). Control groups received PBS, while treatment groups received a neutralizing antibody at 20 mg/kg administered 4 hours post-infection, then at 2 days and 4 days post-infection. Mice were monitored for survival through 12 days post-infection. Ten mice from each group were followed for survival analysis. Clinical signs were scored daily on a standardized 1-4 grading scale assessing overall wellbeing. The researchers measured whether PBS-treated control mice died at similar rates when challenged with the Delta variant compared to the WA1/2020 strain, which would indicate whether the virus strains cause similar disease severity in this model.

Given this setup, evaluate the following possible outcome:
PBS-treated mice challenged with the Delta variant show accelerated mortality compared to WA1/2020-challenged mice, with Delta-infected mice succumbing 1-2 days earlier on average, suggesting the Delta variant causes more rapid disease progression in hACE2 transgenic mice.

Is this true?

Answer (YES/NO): NO